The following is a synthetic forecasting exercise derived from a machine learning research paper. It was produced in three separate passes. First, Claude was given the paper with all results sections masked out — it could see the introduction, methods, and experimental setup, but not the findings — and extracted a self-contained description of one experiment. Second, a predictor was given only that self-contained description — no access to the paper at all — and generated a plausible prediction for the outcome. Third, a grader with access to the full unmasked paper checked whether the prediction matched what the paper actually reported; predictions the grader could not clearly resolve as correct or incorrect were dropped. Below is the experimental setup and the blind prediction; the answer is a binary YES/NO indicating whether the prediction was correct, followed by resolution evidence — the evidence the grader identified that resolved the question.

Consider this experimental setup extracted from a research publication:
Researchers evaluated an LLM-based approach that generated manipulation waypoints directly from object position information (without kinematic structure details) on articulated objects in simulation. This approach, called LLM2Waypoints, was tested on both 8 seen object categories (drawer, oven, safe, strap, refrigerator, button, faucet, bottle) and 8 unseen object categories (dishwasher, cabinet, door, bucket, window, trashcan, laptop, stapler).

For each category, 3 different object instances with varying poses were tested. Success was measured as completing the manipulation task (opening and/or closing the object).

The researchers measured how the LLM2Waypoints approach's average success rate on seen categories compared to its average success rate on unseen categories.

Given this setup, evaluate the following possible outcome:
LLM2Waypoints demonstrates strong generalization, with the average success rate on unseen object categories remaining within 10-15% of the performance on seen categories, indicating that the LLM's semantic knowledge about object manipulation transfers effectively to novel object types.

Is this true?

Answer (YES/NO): NO